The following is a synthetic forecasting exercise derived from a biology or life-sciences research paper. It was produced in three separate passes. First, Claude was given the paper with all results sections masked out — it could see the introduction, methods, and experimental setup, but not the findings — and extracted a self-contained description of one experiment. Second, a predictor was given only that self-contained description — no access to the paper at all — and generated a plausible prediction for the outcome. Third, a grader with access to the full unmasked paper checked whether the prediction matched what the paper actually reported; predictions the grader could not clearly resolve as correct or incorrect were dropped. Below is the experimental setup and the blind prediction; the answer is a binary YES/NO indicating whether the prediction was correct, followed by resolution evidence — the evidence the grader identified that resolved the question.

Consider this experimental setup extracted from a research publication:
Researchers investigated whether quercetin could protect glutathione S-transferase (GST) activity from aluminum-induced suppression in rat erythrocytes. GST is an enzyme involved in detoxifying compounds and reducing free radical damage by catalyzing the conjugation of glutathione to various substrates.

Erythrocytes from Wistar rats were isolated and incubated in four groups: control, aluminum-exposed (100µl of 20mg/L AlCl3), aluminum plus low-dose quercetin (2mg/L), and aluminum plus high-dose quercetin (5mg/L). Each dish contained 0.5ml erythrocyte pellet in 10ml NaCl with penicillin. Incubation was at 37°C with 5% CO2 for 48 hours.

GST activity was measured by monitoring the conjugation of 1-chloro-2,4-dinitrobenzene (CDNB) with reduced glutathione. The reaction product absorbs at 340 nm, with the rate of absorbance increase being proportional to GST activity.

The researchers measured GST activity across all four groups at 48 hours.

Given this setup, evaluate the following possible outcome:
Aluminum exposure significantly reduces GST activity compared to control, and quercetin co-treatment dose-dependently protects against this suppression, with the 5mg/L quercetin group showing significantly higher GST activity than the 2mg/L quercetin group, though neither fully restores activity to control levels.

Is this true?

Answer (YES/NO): NO